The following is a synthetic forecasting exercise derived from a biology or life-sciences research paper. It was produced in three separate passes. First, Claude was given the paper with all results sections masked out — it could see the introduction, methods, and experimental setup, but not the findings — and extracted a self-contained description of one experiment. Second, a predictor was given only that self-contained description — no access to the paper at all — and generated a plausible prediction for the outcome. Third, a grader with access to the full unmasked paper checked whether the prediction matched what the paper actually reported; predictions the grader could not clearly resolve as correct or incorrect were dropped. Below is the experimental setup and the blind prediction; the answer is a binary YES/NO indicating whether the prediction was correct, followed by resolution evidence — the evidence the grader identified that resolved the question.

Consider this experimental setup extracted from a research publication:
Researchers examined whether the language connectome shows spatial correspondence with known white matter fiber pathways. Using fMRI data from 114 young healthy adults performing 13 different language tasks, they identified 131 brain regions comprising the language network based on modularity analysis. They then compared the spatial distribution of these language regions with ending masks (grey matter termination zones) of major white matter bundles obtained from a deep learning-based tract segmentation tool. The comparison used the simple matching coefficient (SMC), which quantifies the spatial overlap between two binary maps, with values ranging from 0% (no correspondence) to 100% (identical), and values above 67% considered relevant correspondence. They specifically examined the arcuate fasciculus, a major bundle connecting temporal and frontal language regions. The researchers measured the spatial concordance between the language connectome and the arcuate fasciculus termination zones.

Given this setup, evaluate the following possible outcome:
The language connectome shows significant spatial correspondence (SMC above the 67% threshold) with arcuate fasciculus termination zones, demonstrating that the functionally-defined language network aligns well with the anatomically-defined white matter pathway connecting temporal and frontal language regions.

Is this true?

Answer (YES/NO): YES